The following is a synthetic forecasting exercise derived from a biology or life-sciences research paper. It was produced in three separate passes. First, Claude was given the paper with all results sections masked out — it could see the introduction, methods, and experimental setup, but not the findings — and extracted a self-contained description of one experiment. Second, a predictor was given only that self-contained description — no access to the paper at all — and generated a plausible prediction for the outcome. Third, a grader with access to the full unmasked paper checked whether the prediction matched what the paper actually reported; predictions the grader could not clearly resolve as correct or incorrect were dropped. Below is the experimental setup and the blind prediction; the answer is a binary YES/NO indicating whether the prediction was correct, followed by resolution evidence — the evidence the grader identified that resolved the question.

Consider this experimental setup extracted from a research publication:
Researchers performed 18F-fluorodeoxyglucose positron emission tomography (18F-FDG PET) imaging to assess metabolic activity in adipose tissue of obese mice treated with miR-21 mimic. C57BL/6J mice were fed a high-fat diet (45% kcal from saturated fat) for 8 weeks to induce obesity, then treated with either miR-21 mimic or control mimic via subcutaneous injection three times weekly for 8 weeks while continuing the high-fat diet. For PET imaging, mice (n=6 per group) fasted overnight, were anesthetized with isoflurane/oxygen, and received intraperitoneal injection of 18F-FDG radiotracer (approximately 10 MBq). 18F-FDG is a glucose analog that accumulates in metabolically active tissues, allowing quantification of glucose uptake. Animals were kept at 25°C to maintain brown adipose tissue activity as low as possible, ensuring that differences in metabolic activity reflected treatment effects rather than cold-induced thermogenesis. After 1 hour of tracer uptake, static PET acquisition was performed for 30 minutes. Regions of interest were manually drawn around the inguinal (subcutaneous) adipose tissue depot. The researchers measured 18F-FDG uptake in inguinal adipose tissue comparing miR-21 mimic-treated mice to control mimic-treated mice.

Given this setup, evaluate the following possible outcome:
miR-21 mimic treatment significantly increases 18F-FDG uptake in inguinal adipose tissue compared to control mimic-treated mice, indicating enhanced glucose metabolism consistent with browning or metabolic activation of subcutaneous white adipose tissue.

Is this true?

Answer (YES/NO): YES